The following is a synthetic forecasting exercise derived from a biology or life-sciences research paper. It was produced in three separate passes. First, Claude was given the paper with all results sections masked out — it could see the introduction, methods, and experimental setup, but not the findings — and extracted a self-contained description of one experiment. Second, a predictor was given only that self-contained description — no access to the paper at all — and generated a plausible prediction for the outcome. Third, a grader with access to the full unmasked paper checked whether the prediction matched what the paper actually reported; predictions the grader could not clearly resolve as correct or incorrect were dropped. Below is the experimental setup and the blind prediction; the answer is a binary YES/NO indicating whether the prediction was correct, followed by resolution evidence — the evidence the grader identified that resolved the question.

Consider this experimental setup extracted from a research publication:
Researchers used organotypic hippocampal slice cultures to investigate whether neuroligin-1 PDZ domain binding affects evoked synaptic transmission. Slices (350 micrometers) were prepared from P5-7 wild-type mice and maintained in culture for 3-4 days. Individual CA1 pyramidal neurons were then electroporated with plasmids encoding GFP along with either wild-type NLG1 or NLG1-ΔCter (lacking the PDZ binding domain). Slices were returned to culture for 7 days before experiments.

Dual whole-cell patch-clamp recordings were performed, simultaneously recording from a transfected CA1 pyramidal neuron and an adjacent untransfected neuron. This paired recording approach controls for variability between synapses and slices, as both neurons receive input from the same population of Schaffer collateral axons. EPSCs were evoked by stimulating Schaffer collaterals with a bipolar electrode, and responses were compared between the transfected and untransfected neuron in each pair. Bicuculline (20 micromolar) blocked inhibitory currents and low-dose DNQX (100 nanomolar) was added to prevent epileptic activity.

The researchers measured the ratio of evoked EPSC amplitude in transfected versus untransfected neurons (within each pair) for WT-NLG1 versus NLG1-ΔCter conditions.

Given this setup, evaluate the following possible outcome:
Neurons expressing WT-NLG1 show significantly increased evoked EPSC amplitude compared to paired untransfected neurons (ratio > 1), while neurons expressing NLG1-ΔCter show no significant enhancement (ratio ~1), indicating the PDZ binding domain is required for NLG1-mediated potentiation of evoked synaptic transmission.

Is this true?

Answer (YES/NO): NO